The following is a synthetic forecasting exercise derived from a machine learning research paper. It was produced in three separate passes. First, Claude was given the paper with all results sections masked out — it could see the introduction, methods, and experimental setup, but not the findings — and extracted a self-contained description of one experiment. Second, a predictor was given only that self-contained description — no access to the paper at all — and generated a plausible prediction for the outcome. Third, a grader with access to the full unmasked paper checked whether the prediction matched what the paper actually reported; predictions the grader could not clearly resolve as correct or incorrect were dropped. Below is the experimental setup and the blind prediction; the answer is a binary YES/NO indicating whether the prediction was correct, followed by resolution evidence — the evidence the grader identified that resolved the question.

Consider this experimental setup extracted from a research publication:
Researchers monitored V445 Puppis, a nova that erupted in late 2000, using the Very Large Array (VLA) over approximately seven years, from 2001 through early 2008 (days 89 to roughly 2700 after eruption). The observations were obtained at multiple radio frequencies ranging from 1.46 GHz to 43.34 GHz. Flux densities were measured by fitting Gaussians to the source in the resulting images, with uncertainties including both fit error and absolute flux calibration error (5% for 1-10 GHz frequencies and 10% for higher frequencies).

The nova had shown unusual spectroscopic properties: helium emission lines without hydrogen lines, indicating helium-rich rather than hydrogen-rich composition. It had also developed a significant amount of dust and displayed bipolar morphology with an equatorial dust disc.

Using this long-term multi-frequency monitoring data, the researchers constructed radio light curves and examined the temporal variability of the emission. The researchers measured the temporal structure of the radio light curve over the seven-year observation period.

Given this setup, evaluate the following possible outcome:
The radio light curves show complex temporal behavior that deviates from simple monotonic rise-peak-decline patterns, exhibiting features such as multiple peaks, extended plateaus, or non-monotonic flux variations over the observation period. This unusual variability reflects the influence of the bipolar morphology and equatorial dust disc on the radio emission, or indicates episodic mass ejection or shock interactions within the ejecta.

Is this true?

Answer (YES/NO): YES